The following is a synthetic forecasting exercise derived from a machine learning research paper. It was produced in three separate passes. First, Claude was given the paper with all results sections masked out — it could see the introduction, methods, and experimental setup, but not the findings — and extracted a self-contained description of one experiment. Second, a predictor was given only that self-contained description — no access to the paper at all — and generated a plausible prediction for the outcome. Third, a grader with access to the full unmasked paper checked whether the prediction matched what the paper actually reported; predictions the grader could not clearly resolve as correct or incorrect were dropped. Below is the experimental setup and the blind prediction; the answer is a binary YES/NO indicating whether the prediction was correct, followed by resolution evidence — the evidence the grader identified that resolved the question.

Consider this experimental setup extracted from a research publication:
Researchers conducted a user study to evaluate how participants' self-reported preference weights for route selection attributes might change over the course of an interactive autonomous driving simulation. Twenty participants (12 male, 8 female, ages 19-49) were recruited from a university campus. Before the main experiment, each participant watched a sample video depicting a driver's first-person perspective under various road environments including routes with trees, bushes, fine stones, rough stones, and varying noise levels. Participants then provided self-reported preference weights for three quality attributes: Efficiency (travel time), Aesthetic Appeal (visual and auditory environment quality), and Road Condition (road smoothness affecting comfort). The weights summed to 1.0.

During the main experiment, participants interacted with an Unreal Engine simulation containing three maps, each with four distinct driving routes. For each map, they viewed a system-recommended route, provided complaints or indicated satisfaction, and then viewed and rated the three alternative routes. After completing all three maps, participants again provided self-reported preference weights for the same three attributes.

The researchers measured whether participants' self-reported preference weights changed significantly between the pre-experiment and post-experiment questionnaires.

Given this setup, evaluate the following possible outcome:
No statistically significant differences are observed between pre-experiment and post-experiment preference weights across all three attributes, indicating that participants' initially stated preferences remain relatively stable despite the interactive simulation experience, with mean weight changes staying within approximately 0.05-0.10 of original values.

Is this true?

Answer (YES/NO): NO